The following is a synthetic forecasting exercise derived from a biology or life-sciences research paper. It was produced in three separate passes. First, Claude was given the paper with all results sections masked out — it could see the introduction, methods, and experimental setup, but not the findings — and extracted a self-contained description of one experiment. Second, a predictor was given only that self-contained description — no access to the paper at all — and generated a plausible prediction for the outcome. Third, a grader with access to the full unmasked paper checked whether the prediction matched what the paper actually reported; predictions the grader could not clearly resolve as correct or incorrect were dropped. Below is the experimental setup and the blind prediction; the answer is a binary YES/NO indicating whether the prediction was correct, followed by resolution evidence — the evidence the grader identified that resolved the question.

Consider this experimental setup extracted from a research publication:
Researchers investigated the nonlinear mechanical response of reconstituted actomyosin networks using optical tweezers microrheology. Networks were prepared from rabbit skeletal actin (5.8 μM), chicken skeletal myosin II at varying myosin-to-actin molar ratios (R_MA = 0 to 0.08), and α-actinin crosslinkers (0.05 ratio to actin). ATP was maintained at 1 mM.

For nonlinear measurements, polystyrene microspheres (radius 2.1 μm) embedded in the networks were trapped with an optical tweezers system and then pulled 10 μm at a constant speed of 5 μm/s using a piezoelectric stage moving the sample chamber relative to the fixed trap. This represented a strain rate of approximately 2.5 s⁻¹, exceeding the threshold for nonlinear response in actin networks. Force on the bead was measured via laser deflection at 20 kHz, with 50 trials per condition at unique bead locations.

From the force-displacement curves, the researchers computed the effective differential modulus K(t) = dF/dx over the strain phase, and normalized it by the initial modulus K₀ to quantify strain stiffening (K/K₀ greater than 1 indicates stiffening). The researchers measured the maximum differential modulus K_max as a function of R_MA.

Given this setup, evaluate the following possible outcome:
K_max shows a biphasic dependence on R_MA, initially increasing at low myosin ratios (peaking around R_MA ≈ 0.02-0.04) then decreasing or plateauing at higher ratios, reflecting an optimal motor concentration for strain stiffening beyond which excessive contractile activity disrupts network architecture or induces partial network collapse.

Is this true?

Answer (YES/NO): NO